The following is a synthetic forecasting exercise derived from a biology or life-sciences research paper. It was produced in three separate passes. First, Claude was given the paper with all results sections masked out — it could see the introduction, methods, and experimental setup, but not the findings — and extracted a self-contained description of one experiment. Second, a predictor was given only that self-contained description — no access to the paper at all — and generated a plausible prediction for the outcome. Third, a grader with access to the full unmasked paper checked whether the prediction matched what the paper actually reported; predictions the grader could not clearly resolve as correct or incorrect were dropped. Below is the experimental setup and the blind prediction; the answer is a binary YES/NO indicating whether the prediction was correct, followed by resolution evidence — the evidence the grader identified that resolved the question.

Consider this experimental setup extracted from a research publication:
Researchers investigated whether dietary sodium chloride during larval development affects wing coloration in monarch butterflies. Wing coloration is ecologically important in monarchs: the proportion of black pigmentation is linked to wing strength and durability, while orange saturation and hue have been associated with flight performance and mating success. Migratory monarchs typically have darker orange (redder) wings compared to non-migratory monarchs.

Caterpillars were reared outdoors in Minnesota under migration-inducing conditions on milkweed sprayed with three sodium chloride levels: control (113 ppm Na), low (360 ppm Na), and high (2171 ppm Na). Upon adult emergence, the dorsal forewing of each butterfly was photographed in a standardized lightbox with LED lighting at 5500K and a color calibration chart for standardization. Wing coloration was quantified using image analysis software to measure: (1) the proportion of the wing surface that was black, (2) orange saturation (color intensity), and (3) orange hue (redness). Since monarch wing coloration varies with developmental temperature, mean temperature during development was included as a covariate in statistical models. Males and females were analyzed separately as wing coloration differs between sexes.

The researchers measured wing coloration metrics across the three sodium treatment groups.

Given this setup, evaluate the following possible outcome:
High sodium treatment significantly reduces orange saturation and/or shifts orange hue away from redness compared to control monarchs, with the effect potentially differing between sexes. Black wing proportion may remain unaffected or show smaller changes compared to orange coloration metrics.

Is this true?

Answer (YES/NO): NO